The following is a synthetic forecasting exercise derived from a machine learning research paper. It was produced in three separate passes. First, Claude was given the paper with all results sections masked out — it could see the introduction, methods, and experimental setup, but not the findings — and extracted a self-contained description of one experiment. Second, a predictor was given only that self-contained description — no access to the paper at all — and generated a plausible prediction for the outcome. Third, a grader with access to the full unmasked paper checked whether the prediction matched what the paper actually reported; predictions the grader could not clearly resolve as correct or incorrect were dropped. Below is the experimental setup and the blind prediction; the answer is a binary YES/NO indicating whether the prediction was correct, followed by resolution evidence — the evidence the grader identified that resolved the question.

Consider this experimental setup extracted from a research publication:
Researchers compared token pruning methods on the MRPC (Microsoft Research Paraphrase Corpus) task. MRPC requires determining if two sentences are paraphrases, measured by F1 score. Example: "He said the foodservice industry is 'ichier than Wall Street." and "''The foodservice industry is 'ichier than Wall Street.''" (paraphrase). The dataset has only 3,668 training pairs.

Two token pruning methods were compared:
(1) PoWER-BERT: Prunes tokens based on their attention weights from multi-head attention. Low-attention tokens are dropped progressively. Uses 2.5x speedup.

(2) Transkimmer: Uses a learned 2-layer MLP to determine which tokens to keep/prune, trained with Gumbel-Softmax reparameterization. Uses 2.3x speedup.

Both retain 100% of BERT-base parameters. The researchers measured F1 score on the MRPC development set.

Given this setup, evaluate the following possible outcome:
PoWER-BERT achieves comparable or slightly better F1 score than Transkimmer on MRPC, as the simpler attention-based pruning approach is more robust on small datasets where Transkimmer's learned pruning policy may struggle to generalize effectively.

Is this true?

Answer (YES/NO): NO